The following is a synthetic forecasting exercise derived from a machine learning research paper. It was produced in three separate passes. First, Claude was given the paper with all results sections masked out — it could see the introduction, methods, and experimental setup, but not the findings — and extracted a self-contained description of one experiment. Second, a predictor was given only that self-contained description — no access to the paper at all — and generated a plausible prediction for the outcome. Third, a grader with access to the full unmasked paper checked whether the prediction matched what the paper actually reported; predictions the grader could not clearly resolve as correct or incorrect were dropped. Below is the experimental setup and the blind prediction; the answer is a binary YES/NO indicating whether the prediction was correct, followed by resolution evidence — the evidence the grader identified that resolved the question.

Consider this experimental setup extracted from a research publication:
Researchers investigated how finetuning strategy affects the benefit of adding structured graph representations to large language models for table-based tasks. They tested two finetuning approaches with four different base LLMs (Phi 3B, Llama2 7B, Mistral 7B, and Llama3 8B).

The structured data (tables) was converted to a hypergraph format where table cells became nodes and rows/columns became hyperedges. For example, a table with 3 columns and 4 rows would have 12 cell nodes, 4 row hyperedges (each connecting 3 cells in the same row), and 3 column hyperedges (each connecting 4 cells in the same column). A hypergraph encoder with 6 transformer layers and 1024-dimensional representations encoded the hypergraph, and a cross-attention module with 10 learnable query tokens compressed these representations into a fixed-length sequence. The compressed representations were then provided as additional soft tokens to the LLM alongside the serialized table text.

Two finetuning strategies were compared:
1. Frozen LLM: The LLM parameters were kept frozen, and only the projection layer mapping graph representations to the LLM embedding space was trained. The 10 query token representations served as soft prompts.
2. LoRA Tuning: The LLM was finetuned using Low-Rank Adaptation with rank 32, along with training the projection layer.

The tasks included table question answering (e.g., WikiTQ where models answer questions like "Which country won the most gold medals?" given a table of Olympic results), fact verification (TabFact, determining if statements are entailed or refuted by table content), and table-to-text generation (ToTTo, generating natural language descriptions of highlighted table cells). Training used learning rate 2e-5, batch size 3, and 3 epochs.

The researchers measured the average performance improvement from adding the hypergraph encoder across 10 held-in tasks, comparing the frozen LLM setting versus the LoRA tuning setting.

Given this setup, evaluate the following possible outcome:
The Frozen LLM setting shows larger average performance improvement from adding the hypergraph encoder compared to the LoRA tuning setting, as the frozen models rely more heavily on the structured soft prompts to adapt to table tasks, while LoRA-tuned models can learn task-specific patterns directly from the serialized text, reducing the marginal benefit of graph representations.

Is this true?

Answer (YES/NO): YES